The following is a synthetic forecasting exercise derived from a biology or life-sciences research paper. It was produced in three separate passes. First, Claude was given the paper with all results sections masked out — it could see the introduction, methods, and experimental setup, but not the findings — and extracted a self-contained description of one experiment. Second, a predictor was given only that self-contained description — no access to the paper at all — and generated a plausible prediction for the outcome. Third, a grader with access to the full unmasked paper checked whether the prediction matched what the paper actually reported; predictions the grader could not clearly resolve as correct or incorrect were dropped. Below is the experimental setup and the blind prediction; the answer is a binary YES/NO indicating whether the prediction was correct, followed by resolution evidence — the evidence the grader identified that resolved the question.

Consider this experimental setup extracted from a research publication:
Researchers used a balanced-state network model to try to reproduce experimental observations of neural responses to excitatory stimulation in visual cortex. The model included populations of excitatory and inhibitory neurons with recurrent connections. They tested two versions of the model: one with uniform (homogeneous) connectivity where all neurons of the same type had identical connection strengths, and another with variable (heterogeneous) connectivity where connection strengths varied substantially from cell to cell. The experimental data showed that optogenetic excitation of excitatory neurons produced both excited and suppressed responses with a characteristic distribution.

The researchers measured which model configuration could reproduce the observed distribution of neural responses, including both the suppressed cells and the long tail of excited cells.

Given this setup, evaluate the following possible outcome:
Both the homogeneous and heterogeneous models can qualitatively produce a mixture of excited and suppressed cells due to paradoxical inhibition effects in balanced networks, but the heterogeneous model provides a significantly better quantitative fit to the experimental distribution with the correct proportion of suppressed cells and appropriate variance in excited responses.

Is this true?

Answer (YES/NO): NO